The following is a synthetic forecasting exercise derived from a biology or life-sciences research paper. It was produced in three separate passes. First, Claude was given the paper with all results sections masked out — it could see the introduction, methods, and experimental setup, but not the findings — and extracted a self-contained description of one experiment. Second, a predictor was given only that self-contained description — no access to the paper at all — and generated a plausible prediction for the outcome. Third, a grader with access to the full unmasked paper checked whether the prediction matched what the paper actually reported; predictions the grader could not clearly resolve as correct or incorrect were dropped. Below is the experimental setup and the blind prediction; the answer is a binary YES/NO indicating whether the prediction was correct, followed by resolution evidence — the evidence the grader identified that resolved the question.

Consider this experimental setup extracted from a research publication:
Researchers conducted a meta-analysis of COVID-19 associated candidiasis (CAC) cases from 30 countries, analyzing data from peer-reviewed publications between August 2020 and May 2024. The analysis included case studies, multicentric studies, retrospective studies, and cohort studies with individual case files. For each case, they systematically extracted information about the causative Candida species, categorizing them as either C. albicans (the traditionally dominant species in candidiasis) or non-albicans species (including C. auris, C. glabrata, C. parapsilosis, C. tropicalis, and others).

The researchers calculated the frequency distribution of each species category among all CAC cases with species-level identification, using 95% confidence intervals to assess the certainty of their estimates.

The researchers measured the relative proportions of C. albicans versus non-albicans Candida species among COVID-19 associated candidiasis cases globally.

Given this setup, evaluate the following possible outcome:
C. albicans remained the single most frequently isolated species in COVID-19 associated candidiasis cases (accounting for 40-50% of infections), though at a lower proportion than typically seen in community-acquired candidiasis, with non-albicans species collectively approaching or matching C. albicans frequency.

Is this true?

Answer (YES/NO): NO